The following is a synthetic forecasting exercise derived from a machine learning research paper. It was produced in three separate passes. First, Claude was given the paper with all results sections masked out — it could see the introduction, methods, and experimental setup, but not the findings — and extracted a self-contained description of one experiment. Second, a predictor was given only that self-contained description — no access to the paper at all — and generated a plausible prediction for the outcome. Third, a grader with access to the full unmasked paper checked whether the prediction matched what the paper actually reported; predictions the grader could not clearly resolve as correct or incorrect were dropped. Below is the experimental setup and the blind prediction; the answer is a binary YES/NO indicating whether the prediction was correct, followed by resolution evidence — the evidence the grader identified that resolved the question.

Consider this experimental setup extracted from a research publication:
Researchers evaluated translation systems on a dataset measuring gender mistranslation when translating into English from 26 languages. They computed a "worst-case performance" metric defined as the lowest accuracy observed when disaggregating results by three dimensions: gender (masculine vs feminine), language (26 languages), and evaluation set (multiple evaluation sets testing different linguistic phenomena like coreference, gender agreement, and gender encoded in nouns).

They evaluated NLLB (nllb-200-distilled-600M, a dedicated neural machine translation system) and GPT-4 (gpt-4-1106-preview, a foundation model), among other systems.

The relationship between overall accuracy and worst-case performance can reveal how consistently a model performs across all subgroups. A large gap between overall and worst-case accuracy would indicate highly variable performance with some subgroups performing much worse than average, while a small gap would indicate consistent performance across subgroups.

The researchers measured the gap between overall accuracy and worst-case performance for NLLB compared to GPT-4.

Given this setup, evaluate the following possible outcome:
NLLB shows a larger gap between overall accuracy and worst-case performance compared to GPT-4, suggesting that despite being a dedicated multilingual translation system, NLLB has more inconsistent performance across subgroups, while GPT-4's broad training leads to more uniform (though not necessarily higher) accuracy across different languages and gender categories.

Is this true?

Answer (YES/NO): YES